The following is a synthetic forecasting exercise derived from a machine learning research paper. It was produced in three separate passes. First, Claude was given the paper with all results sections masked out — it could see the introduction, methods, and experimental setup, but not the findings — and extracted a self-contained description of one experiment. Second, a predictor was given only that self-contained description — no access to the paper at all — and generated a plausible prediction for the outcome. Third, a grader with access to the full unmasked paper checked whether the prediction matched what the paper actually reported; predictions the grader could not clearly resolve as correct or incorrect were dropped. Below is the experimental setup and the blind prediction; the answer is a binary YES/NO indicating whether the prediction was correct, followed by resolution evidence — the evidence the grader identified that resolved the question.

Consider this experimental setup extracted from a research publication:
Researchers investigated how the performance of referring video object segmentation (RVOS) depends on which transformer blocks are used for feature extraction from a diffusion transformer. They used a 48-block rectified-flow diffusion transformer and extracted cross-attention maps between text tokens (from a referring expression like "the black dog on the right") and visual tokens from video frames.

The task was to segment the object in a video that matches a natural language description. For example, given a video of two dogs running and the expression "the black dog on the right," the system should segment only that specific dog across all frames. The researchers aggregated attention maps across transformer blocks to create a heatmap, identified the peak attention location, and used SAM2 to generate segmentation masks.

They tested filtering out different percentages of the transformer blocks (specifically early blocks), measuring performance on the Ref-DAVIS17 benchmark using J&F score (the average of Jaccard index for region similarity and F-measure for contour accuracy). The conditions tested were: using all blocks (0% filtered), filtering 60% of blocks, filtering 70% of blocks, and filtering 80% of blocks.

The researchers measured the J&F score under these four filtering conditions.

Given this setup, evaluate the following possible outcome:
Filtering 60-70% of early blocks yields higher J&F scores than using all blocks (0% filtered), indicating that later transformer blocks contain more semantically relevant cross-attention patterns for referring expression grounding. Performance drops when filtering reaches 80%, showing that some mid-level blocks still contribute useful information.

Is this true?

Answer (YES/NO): NO